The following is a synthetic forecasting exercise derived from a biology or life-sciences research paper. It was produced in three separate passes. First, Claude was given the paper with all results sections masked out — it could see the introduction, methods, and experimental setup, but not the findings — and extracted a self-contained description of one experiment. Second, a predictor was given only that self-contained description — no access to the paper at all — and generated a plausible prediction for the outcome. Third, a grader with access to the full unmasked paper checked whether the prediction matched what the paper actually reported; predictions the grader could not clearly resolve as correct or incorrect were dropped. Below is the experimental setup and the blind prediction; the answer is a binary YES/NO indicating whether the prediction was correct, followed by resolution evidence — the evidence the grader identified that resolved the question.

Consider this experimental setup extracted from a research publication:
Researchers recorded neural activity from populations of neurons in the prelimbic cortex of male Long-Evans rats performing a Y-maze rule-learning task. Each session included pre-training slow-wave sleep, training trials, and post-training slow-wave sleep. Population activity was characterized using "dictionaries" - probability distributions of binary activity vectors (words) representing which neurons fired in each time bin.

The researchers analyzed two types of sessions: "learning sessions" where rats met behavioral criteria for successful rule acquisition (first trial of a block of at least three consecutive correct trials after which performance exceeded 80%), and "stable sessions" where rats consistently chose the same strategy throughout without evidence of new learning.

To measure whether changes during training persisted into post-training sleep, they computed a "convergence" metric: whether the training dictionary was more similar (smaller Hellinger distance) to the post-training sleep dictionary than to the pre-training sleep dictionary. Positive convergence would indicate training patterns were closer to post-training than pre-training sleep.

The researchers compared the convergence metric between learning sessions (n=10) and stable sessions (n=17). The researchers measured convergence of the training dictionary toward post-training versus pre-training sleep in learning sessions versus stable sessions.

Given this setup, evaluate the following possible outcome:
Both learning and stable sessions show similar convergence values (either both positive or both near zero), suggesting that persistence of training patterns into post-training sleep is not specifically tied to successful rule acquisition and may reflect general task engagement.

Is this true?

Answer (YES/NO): NO